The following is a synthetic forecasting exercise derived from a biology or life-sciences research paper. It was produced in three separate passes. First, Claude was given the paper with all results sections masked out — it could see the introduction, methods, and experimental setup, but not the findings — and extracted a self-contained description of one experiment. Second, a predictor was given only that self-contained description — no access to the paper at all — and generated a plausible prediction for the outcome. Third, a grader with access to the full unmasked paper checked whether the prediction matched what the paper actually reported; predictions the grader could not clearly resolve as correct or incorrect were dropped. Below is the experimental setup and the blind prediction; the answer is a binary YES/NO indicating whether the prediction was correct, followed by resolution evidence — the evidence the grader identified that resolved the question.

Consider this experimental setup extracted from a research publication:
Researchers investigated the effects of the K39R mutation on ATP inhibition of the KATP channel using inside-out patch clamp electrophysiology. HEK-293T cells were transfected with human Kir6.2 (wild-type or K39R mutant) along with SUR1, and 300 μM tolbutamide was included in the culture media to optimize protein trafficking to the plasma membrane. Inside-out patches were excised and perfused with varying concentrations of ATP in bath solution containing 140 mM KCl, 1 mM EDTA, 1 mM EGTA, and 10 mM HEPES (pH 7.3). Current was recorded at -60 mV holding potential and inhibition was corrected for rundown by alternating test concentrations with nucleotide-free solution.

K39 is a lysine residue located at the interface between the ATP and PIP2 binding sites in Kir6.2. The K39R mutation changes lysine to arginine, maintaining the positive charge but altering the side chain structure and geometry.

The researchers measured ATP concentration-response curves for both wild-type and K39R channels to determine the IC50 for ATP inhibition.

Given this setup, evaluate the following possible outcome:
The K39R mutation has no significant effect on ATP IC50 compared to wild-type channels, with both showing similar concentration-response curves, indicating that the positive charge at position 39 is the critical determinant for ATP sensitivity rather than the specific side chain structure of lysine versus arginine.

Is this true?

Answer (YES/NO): NO